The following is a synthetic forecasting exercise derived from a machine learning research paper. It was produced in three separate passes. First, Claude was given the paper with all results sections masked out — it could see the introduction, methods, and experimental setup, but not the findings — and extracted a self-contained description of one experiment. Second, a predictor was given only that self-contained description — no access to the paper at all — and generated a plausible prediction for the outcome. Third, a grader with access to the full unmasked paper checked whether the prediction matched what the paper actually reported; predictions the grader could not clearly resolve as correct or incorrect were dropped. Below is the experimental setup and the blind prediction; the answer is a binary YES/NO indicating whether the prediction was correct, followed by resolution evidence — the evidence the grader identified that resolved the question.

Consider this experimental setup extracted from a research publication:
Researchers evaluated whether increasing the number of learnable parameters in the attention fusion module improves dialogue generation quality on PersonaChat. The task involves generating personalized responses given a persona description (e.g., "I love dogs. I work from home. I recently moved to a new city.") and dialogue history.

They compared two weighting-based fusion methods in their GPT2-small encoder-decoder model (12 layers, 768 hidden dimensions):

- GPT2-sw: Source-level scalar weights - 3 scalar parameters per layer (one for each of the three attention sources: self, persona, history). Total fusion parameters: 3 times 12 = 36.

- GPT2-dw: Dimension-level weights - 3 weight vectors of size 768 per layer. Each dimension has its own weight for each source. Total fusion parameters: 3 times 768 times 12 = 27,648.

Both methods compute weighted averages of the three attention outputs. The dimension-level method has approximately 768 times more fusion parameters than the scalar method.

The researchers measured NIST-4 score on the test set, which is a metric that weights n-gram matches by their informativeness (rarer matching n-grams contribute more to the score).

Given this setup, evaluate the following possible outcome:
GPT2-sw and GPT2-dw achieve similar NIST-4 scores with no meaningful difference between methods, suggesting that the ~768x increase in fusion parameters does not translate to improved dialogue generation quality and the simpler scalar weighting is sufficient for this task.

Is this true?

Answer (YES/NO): YES